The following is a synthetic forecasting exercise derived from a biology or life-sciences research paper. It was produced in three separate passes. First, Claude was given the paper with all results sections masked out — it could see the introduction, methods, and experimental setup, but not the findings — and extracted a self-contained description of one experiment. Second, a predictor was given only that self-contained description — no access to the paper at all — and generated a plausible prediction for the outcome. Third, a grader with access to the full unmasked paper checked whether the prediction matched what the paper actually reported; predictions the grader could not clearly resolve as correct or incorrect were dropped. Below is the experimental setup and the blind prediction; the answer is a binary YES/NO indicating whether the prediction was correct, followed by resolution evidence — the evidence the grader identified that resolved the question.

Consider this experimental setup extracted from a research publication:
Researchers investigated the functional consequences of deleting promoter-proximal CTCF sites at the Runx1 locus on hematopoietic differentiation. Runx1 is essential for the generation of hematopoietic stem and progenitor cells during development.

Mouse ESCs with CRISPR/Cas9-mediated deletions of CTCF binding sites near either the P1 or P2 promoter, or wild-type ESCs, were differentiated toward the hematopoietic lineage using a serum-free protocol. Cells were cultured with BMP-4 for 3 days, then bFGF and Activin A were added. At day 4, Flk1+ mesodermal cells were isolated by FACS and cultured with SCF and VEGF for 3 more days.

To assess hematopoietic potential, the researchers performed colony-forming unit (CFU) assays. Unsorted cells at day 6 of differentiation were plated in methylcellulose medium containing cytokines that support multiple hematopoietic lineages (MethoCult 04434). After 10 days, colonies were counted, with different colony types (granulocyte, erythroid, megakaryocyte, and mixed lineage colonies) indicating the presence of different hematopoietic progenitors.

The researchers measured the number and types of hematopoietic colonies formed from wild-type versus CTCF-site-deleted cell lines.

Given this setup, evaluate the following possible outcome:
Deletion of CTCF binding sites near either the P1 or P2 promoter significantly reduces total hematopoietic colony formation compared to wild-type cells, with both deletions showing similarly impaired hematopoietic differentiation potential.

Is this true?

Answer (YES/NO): NO